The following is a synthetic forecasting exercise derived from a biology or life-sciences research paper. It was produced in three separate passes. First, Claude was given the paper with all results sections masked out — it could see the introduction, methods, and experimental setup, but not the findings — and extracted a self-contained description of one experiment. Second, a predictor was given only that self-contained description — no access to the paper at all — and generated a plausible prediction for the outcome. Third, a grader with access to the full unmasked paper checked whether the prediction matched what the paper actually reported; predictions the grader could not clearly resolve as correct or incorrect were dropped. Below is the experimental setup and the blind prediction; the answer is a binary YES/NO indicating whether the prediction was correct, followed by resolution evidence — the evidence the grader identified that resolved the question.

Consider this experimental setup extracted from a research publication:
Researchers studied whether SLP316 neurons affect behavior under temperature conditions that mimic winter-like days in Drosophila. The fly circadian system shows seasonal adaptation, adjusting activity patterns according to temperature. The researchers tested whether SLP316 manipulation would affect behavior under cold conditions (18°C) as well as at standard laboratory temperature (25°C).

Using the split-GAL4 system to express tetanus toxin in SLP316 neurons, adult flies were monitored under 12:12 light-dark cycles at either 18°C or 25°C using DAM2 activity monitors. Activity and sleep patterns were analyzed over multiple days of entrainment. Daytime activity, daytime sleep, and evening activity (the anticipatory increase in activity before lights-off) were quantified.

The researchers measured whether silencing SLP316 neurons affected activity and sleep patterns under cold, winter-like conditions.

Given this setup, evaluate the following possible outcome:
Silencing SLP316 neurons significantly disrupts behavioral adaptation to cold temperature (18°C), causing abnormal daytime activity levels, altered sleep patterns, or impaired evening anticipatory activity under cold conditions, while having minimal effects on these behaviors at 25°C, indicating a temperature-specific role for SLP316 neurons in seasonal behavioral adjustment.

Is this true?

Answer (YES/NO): NO